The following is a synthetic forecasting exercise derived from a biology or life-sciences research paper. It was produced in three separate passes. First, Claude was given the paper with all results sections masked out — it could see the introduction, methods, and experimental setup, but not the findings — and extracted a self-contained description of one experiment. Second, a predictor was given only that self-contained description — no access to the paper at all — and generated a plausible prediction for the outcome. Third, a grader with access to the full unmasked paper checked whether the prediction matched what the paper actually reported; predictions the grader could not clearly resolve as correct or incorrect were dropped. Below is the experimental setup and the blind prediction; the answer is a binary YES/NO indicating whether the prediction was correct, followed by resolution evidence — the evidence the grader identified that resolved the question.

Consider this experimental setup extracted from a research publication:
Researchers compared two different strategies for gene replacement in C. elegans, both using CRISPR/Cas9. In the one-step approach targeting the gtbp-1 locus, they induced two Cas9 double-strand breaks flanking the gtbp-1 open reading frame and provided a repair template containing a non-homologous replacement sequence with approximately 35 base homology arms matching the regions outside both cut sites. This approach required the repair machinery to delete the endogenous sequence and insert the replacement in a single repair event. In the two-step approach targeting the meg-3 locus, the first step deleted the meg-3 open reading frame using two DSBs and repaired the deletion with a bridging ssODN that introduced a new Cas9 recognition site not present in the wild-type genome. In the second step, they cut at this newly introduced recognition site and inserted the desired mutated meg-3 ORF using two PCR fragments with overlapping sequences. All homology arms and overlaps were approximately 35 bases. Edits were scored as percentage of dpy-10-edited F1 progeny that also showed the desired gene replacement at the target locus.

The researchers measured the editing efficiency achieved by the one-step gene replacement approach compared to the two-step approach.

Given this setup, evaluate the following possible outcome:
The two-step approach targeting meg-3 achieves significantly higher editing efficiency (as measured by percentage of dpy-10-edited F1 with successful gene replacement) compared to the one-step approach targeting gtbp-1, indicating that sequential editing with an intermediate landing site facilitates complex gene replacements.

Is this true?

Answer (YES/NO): NO